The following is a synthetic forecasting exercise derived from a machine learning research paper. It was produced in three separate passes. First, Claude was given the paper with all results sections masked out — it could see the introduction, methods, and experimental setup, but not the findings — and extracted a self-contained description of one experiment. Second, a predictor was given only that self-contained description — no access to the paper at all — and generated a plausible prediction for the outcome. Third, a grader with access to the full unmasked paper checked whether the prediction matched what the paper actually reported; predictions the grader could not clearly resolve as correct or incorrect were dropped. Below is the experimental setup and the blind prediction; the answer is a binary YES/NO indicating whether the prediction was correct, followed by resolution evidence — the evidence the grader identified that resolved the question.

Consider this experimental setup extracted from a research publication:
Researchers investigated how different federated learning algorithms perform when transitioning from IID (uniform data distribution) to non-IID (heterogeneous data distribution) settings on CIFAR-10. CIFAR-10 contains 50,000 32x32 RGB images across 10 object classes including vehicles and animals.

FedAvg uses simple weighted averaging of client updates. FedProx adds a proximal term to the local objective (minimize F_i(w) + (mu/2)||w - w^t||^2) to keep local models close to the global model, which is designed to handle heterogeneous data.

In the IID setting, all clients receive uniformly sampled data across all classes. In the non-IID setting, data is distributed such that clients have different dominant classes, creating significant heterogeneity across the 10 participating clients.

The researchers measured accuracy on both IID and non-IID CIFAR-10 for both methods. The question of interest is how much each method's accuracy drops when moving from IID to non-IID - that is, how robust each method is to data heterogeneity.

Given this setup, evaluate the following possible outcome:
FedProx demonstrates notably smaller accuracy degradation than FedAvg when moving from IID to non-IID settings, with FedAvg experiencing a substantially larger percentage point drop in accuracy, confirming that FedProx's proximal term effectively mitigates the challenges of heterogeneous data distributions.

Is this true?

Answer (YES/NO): YES